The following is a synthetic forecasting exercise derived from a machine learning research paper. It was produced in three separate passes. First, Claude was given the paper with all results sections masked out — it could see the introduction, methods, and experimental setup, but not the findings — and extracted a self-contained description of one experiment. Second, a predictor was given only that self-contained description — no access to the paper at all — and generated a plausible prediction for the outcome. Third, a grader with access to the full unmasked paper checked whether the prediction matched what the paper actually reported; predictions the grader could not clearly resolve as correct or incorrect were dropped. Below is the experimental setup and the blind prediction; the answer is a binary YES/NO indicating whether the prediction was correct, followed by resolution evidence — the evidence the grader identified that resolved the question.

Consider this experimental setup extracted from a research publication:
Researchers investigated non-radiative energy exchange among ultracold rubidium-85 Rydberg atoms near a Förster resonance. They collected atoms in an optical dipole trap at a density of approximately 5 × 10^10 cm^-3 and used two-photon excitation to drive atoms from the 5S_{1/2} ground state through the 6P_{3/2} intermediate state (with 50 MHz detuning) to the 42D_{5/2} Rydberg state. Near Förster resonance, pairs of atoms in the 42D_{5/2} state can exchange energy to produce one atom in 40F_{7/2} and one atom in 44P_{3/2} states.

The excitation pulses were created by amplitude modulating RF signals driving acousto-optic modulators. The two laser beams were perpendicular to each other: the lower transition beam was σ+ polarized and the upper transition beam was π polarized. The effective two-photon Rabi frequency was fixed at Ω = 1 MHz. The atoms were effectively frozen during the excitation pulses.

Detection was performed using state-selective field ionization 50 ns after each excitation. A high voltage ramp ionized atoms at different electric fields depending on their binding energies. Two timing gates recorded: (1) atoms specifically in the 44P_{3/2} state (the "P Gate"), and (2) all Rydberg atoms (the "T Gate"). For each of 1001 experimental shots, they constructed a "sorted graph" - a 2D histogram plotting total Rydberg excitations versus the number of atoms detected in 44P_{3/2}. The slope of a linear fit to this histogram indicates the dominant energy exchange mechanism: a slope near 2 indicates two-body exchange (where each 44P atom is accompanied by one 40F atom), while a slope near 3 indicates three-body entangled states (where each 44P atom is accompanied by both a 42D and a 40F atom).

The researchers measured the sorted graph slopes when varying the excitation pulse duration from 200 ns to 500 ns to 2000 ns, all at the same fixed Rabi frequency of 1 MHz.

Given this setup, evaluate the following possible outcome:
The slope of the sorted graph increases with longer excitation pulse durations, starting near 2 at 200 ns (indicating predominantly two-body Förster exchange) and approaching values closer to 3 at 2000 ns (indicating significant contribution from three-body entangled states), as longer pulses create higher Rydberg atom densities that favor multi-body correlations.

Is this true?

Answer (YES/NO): NO